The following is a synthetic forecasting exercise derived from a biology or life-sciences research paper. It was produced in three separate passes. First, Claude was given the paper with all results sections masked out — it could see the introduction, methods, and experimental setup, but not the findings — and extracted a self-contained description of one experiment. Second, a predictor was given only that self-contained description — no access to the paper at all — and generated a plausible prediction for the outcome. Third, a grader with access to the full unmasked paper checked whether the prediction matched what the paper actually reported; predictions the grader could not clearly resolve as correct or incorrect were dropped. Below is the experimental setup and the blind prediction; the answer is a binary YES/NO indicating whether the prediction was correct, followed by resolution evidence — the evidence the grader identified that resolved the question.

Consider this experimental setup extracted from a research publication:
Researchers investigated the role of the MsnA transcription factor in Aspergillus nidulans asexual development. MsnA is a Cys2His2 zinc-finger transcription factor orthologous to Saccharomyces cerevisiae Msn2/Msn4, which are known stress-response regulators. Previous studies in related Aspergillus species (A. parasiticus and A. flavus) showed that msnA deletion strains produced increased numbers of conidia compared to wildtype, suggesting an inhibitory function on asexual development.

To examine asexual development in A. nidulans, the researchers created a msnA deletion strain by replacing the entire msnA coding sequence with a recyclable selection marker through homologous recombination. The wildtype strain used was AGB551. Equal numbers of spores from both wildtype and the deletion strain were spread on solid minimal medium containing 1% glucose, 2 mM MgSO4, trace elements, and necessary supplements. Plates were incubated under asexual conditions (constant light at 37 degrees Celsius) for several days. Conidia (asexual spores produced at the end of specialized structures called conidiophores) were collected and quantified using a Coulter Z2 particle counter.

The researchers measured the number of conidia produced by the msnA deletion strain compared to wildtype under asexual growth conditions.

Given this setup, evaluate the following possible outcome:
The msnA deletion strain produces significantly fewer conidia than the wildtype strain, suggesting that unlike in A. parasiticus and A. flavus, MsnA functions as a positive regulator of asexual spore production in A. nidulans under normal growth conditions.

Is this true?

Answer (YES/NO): YES